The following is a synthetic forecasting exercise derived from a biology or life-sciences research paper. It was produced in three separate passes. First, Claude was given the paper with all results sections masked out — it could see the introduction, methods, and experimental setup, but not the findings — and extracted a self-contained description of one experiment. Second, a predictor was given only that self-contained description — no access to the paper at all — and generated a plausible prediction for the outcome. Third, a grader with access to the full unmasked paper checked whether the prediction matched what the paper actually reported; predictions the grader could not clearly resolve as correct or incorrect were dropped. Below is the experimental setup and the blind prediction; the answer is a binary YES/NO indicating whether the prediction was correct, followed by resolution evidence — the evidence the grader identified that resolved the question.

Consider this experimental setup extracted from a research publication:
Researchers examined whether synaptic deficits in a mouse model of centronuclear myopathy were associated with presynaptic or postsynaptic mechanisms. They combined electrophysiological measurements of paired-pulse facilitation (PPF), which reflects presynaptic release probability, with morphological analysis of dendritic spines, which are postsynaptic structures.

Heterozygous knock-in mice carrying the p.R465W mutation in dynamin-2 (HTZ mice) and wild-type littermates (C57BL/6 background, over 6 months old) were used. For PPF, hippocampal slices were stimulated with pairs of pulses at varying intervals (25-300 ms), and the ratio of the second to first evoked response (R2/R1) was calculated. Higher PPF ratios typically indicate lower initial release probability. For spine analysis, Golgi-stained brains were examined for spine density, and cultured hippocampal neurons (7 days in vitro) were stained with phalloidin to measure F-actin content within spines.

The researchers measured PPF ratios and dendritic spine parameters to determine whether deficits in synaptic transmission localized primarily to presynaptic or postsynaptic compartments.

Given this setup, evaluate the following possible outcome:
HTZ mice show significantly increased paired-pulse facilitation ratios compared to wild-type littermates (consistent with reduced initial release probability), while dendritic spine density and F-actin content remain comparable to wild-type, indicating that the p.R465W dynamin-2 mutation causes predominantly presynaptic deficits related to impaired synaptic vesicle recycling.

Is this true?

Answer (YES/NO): NO